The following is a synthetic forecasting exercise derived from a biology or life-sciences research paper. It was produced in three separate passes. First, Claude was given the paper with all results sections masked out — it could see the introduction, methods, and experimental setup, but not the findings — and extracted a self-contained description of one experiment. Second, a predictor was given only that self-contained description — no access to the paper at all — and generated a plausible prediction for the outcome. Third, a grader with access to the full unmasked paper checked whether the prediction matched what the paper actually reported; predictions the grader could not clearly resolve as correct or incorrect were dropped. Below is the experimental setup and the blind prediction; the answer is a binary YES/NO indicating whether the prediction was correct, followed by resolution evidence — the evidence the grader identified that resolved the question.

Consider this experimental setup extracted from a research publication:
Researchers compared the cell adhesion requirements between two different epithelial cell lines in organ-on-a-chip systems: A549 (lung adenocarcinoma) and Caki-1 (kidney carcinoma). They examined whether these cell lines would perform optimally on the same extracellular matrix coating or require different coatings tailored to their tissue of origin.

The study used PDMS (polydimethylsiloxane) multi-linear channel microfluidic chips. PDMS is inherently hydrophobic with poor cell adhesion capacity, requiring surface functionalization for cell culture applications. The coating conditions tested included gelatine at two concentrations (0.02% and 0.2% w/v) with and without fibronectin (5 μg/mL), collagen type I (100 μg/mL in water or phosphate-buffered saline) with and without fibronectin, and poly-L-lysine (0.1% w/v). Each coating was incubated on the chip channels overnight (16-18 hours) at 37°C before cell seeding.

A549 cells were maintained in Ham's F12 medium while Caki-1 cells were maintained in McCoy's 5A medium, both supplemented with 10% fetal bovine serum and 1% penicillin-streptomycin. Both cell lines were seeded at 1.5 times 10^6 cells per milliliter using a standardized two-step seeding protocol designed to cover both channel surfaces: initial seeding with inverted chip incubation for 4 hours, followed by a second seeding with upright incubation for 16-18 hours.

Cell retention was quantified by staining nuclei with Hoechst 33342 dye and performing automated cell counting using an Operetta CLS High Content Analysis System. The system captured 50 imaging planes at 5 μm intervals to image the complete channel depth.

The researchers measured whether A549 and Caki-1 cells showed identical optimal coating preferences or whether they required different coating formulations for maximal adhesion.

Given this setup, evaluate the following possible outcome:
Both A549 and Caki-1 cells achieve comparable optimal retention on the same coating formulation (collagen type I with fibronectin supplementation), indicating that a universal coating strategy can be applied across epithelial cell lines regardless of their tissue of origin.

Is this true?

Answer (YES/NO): NO